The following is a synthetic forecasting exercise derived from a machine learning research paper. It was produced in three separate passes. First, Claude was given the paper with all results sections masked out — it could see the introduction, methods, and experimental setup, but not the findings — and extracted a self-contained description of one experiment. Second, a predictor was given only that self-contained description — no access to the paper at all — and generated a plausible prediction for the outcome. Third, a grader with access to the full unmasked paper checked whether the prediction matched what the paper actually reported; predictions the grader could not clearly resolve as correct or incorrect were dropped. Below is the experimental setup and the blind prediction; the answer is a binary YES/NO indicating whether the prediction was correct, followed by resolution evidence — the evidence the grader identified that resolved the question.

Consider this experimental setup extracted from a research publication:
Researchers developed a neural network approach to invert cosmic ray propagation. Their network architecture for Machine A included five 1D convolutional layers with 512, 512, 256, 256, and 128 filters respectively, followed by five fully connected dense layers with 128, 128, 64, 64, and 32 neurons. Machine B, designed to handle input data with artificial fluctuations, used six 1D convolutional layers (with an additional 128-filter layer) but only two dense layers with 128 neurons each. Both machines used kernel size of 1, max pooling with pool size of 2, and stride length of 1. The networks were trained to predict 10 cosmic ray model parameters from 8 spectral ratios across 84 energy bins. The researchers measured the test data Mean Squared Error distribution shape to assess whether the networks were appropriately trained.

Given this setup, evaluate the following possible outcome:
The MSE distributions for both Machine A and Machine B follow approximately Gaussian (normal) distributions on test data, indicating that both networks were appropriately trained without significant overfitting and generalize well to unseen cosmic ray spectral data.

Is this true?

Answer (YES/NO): YES